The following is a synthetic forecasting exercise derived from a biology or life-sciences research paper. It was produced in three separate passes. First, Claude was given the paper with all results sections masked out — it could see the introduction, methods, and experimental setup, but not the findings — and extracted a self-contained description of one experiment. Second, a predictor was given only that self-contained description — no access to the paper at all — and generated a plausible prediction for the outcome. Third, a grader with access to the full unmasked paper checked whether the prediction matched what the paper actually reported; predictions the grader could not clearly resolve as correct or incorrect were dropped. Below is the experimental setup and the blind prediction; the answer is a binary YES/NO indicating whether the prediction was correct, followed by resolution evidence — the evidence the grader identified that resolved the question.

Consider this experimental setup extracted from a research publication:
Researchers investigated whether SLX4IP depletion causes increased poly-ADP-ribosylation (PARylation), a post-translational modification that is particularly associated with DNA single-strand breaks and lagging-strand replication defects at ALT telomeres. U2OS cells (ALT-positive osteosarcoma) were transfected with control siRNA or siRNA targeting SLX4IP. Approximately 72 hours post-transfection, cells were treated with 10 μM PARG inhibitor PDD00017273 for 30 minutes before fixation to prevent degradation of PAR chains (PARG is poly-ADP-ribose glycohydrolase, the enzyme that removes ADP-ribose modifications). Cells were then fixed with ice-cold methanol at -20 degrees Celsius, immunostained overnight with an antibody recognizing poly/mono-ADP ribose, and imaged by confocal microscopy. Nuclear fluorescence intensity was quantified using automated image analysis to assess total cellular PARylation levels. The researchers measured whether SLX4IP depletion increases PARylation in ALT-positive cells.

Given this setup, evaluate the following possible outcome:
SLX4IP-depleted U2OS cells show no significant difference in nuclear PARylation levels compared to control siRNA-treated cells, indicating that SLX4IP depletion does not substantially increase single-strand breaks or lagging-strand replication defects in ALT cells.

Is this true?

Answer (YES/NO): NO